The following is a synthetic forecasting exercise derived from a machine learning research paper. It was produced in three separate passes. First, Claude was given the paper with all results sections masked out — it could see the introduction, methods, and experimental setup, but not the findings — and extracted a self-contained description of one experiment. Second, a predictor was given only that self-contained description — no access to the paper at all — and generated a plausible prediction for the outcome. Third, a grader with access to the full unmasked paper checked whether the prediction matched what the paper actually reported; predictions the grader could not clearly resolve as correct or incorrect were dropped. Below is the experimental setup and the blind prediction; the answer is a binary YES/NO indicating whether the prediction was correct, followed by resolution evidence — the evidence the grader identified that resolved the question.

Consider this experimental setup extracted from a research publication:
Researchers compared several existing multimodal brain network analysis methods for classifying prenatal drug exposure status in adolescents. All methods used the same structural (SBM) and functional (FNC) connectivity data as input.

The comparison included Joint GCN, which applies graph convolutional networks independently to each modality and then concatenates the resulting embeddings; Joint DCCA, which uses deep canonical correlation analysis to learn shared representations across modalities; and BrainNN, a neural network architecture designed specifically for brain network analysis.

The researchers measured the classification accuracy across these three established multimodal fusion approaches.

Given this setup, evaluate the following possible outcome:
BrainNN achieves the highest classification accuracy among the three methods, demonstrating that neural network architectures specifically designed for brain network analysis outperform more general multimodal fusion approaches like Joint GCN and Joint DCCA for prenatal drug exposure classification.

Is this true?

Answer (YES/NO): YES